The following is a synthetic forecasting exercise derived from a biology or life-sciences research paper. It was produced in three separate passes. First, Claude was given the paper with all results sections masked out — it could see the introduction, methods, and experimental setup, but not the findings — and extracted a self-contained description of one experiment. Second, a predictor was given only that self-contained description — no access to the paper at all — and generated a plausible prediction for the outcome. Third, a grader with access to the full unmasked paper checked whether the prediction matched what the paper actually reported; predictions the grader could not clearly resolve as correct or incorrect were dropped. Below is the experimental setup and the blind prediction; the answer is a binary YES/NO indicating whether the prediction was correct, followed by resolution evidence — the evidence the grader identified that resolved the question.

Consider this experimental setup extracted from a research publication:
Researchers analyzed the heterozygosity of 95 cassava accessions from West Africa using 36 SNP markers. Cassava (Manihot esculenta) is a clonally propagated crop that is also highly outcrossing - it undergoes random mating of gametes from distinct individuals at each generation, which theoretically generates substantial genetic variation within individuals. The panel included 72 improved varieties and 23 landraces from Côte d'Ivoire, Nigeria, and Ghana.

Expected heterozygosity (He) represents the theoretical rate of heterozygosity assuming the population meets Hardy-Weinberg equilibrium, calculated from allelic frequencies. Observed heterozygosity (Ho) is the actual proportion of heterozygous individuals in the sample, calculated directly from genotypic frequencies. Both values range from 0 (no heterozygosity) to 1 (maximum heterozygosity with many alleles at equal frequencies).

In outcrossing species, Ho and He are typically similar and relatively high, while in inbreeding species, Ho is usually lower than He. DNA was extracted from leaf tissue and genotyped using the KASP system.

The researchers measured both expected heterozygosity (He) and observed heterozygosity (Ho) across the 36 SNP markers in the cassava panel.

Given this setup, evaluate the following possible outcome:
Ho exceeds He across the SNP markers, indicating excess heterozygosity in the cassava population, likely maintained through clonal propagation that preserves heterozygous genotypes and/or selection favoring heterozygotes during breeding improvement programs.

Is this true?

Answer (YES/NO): YES